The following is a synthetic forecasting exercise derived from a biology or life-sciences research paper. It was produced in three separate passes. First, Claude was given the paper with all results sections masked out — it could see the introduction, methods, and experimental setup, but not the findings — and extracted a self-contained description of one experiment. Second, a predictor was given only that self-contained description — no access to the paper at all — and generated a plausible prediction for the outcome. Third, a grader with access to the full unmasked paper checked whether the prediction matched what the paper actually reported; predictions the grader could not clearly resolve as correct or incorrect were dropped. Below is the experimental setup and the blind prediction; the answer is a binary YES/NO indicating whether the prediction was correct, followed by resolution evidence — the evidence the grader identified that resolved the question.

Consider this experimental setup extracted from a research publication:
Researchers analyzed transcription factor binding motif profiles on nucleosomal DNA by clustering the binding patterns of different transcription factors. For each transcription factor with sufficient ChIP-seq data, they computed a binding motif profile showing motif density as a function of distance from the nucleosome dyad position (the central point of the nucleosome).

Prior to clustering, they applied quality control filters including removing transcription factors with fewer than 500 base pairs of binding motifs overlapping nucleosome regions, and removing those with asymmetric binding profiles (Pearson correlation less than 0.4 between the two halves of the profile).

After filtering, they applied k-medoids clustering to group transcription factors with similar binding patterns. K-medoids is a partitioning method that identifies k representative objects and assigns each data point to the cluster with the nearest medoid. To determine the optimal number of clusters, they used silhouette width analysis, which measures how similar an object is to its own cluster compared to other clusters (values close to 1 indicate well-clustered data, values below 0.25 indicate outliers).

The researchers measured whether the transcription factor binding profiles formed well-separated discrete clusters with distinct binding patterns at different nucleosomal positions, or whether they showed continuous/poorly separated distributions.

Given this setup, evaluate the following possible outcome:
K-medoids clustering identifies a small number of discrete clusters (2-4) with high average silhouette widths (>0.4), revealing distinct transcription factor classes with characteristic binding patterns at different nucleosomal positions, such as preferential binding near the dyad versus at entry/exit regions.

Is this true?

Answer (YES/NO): NO